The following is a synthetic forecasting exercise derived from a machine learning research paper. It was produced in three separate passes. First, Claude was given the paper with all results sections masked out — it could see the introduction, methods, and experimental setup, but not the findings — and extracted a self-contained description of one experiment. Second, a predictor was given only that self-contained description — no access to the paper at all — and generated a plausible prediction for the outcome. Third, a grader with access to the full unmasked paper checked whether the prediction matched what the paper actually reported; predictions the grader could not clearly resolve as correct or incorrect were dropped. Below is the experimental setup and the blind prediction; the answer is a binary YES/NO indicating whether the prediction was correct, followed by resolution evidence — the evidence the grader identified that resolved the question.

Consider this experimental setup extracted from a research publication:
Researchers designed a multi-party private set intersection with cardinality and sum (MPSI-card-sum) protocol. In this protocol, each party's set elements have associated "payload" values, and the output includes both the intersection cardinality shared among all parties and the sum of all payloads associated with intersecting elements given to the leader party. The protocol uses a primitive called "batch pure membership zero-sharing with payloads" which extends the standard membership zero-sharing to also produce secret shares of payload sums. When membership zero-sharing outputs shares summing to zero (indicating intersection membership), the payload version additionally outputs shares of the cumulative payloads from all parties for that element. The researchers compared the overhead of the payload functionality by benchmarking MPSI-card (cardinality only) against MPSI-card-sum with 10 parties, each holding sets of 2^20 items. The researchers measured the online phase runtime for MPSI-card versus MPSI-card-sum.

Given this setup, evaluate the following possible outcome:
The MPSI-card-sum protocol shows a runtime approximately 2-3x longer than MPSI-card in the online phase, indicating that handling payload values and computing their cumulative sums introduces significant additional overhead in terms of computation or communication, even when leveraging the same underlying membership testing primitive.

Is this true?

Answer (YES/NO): NO